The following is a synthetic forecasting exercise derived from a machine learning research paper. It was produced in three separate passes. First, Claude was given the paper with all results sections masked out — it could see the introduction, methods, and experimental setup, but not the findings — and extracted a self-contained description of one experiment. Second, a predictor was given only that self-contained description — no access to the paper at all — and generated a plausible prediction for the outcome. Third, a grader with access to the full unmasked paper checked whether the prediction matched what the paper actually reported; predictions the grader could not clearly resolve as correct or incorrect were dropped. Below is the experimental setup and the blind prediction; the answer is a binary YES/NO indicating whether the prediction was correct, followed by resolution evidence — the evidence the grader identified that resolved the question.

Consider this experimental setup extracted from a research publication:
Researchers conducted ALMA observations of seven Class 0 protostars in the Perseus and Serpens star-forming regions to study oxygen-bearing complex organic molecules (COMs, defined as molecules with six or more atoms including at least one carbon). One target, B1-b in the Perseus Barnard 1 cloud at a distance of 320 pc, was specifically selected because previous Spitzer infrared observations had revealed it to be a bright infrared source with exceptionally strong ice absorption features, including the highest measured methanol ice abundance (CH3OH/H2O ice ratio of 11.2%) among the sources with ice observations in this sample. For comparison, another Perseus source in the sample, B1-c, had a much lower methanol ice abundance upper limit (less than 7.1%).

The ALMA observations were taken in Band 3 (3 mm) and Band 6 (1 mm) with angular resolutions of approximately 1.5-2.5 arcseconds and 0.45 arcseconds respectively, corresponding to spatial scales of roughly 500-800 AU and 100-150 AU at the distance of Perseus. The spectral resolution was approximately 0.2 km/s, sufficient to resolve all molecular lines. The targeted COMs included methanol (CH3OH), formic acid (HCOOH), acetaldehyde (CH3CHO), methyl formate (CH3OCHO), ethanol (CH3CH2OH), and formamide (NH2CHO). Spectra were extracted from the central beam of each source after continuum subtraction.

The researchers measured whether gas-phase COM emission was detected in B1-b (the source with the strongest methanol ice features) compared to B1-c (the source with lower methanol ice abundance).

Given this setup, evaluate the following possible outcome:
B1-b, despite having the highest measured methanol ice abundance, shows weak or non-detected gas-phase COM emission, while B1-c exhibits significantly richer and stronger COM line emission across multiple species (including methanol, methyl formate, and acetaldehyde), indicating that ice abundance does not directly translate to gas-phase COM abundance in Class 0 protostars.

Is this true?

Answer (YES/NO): YES